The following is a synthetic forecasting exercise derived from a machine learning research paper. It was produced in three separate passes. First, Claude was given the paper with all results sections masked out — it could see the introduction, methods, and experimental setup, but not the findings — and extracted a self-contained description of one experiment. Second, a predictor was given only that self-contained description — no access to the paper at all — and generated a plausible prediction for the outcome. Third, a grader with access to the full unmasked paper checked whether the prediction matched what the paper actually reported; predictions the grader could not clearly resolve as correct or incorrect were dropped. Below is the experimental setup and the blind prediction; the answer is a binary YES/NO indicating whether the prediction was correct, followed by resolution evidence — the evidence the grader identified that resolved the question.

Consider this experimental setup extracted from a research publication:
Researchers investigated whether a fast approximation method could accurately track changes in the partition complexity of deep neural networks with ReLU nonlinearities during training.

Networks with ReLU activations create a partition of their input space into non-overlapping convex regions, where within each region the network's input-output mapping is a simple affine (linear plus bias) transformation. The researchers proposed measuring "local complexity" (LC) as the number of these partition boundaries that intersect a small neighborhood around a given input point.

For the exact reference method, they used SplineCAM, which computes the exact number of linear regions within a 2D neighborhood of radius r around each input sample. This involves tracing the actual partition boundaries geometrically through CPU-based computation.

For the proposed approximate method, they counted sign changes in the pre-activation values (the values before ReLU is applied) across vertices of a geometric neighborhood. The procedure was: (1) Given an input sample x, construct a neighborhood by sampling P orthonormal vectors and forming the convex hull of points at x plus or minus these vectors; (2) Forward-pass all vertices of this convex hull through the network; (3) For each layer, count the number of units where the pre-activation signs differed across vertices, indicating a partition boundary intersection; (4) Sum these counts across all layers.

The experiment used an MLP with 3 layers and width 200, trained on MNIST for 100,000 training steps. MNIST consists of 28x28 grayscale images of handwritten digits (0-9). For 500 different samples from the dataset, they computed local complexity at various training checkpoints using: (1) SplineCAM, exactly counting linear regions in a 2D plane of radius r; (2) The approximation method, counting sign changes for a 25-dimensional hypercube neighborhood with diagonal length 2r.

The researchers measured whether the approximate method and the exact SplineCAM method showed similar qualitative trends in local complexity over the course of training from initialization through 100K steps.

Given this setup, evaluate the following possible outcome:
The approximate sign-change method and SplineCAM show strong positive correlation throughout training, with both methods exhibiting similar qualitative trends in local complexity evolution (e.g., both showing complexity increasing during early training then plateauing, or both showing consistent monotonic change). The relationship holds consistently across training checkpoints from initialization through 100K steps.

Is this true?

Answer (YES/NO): YES